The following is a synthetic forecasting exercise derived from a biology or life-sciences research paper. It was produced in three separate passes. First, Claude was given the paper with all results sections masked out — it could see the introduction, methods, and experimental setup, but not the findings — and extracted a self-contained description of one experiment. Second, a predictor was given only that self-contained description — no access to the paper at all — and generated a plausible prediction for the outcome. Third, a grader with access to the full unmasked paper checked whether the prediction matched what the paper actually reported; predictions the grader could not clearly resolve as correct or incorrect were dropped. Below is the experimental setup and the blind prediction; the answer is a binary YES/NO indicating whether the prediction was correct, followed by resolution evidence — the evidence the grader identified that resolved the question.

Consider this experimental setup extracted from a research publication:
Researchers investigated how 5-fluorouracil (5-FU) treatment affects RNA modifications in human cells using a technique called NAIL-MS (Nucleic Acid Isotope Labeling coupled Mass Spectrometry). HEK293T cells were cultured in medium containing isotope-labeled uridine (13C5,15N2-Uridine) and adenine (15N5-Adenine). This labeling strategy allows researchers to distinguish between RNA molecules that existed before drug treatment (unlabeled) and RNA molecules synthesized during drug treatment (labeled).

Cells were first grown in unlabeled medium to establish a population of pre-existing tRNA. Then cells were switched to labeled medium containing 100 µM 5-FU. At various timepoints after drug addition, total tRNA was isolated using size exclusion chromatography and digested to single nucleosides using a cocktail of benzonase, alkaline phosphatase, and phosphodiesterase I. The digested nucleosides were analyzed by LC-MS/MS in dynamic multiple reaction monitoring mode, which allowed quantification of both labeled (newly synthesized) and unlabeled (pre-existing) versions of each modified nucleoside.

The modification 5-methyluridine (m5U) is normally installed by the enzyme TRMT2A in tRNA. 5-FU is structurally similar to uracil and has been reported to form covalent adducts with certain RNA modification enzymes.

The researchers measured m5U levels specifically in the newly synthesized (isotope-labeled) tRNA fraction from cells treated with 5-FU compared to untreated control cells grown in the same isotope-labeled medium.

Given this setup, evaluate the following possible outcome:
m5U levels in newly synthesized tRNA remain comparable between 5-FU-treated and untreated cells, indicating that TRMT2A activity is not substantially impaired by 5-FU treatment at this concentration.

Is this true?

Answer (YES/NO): NO